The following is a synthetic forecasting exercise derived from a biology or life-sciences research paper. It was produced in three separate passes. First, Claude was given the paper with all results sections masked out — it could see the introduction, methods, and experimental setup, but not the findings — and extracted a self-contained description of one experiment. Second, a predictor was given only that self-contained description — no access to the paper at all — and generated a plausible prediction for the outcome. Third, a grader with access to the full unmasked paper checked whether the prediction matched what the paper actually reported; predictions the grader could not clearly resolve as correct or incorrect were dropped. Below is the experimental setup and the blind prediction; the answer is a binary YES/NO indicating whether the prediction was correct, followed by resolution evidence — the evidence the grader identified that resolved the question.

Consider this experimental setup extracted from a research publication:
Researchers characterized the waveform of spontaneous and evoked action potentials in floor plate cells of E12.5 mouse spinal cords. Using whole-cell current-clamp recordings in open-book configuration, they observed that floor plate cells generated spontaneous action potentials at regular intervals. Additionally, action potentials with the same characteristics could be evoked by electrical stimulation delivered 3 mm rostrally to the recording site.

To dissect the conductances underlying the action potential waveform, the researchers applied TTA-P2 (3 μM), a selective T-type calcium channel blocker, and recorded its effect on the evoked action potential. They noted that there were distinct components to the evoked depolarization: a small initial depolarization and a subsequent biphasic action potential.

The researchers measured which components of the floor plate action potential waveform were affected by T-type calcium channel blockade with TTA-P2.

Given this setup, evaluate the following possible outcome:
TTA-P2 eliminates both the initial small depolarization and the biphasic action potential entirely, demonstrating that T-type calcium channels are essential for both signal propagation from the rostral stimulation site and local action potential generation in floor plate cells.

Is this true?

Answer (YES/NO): NO